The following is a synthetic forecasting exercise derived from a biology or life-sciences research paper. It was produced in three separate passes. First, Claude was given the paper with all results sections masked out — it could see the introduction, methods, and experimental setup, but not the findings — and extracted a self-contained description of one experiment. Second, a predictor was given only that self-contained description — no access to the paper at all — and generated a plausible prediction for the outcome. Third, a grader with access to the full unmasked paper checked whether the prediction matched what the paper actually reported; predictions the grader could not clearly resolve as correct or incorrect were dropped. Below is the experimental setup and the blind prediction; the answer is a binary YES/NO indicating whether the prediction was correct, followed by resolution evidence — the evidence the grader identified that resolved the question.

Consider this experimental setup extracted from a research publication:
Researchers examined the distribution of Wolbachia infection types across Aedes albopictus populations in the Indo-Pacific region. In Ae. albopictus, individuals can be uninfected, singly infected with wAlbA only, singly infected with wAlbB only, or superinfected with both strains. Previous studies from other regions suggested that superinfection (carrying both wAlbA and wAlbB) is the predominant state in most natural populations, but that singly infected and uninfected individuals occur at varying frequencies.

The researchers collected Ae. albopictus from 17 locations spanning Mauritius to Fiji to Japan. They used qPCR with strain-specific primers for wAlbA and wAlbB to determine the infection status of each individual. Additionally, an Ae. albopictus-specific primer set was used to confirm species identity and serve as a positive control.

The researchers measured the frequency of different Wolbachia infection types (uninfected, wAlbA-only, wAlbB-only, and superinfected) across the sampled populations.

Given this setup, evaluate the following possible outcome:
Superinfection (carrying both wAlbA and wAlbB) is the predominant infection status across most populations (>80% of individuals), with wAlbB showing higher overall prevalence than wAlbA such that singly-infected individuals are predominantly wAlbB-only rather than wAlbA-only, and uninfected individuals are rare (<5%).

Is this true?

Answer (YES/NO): NO